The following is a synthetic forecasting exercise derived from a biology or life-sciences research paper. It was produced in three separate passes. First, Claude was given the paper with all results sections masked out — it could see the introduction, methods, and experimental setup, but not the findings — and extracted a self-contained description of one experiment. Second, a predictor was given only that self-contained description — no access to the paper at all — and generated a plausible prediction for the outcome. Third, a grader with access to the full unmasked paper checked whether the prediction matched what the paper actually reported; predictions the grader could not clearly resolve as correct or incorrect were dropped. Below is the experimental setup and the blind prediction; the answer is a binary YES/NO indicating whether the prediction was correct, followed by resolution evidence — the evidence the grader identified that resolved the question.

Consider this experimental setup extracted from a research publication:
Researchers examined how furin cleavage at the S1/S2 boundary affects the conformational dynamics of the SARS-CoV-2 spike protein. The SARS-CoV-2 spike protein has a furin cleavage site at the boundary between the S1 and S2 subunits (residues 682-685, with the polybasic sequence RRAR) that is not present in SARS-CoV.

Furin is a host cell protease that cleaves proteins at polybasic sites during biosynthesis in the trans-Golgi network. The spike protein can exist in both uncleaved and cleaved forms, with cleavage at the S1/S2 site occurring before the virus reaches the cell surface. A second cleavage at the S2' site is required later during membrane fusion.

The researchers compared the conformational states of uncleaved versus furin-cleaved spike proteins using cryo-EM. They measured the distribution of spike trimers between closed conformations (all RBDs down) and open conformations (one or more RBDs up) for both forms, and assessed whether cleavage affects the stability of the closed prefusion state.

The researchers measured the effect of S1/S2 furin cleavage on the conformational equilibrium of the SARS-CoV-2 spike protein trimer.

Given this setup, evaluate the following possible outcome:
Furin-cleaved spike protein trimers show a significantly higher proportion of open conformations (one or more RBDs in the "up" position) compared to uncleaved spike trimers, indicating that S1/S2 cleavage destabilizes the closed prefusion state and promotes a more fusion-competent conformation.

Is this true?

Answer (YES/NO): YES